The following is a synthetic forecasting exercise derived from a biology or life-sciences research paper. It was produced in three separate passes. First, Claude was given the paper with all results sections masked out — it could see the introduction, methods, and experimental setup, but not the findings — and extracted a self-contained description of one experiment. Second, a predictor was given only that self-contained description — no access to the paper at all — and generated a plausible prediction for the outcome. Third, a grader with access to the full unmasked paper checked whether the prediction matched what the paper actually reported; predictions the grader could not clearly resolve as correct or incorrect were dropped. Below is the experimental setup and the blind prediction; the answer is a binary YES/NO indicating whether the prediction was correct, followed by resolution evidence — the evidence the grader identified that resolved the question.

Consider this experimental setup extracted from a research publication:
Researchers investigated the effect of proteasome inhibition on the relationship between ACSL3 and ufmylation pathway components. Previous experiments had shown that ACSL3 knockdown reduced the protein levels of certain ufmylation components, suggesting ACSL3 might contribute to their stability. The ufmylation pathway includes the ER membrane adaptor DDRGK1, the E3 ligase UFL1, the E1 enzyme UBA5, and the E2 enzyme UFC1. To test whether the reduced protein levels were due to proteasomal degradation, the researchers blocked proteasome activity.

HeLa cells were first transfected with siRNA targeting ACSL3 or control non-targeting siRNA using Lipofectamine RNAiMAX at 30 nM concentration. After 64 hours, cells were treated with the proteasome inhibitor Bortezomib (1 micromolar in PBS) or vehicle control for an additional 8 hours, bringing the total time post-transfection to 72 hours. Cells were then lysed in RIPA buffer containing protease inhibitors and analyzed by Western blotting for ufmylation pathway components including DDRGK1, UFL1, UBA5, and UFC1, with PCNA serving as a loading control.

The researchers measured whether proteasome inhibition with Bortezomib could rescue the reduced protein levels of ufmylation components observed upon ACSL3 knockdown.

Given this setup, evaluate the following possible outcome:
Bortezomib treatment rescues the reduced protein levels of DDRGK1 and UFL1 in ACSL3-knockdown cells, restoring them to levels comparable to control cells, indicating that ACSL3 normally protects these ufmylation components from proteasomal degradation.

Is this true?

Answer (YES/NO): NO